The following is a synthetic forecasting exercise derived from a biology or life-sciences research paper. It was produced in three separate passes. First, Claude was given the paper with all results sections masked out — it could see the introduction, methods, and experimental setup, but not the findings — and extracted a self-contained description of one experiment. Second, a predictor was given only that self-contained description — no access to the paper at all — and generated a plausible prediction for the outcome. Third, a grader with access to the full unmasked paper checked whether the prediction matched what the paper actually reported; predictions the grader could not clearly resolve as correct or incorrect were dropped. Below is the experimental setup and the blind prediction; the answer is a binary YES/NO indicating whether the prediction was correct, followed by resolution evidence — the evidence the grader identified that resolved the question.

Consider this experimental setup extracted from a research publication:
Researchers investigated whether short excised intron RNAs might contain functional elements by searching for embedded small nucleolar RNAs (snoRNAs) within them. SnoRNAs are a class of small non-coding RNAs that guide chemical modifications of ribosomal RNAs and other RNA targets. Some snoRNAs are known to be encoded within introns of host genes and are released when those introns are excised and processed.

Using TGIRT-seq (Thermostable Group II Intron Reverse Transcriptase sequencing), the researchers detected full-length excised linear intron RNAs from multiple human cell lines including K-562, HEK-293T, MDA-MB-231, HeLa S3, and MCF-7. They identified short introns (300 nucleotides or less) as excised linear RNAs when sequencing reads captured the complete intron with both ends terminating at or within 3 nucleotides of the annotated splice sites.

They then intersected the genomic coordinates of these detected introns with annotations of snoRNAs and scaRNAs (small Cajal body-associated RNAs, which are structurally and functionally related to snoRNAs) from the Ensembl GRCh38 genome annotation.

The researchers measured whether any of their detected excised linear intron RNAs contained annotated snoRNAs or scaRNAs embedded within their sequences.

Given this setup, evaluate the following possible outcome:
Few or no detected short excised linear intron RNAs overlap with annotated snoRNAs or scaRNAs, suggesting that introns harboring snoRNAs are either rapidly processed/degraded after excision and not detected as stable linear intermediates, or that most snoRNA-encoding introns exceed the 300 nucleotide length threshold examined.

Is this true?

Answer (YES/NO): NO